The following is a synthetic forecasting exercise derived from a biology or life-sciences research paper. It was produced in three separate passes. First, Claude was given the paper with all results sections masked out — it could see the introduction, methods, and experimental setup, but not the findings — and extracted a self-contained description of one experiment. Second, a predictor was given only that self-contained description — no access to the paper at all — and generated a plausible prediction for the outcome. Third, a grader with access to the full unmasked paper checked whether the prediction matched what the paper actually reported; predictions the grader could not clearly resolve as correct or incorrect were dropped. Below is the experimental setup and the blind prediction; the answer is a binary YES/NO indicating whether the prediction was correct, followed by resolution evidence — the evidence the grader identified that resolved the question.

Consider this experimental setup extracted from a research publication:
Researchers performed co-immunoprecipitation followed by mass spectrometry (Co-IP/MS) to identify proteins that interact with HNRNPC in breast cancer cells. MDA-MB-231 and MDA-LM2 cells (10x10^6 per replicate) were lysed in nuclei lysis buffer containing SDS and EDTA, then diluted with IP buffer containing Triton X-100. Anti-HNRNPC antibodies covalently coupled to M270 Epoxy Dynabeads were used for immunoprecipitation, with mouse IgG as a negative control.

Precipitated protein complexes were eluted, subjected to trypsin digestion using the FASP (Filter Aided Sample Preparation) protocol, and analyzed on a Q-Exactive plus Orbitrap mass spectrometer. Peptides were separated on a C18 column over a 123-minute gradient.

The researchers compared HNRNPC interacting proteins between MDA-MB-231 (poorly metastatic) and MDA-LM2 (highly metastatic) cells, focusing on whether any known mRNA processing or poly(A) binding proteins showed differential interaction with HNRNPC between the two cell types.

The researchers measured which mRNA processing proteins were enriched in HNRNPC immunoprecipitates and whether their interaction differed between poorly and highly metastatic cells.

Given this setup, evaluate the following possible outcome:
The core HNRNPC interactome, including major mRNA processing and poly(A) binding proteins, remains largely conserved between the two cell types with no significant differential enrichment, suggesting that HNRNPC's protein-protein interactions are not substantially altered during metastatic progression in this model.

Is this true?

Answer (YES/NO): NO